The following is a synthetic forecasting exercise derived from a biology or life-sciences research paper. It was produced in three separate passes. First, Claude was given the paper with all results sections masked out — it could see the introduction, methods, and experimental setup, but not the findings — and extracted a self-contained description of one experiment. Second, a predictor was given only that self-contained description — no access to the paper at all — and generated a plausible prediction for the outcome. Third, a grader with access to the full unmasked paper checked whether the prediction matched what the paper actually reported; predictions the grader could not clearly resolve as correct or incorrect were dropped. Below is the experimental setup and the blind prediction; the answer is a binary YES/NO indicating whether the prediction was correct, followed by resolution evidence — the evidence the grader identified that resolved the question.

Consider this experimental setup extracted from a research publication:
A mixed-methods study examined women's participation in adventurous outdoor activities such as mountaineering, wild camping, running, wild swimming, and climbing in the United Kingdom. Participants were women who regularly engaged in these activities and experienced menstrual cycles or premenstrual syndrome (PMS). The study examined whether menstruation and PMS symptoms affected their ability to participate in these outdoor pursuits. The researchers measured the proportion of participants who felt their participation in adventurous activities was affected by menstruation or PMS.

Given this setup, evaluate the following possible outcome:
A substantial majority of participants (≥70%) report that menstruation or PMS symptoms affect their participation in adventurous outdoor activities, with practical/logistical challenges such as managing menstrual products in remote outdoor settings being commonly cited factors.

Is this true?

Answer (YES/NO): YES